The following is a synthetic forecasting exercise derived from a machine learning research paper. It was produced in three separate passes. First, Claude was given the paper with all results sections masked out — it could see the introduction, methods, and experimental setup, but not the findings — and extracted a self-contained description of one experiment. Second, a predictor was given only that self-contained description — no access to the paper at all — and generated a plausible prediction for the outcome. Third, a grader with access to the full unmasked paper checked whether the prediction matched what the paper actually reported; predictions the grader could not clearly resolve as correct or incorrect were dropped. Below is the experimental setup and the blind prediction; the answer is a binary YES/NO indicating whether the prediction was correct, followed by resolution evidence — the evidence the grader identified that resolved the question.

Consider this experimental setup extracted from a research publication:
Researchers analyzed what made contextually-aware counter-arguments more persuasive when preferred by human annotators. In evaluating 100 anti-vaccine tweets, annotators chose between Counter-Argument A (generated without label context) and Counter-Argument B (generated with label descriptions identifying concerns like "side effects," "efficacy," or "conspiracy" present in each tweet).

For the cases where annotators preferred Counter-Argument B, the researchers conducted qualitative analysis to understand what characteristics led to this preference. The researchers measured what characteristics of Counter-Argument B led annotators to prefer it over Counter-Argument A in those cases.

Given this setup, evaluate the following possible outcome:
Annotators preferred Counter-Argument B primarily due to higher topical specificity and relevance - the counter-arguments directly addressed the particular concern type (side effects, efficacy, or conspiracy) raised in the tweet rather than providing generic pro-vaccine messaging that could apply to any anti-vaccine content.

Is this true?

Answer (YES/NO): NO